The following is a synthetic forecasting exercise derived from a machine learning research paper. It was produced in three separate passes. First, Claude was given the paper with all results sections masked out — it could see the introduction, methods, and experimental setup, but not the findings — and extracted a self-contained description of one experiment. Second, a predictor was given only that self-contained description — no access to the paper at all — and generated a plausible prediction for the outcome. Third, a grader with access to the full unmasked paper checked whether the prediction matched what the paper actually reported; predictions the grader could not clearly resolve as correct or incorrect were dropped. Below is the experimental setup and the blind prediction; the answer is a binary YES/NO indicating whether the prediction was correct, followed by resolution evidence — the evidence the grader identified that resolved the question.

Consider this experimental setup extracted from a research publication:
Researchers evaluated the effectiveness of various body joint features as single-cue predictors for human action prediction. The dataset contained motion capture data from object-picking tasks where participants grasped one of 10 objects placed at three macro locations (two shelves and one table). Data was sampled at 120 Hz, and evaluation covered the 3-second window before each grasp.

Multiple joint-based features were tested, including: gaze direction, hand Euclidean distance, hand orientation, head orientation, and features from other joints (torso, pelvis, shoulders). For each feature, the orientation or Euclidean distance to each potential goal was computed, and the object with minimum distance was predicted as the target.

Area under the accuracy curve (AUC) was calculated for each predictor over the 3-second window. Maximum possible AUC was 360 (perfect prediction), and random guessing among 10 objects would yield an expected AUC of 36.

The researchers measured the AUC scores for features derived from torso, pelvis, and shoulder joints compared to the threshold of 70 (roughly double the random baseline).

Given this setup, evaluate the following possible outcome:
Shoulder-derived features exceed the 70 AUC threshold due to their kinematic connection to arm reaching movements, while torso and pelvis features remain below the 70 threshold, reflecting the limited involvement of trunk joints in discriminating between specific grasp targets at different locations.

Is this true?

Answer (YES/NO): NO